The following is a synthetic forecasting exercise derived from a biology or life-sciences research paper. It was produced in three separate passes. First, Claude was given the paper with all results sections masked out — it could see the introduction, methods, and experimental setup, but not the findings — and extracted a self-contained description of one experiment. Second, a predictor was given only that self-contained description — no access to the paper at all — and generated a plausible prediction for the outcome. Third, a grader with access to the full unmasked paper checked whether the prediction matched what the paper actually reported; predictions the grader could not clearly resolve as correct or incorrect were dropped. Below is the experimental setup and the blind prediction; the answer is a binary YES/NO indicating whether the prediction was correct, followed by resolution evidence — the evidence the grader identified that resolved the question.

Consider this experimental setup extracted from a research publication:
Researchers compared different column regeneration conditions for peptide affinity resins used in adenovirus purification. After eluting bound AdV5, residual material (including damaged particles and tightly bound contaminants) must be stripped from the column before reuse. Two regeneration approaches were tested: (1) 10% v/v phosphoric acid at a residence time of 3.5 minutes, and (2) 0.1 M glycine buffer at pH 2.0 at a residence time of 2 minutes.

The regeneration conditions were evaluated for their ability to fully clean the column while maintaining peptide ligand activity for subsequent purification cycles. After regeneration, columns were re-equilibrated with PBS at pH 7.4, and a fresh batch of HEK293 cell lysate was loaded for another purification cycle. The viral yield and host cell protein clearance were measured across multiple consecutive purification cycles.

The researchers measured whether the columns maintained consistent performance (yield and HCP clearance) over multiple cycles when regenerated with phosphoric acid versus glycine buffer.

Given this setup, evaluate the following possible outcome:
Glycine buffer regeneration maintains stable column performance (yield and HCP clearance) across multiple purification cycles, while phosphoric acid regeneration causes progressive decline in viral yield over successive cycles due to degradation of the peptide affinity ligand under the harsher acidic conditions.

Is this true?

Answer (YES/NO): NO